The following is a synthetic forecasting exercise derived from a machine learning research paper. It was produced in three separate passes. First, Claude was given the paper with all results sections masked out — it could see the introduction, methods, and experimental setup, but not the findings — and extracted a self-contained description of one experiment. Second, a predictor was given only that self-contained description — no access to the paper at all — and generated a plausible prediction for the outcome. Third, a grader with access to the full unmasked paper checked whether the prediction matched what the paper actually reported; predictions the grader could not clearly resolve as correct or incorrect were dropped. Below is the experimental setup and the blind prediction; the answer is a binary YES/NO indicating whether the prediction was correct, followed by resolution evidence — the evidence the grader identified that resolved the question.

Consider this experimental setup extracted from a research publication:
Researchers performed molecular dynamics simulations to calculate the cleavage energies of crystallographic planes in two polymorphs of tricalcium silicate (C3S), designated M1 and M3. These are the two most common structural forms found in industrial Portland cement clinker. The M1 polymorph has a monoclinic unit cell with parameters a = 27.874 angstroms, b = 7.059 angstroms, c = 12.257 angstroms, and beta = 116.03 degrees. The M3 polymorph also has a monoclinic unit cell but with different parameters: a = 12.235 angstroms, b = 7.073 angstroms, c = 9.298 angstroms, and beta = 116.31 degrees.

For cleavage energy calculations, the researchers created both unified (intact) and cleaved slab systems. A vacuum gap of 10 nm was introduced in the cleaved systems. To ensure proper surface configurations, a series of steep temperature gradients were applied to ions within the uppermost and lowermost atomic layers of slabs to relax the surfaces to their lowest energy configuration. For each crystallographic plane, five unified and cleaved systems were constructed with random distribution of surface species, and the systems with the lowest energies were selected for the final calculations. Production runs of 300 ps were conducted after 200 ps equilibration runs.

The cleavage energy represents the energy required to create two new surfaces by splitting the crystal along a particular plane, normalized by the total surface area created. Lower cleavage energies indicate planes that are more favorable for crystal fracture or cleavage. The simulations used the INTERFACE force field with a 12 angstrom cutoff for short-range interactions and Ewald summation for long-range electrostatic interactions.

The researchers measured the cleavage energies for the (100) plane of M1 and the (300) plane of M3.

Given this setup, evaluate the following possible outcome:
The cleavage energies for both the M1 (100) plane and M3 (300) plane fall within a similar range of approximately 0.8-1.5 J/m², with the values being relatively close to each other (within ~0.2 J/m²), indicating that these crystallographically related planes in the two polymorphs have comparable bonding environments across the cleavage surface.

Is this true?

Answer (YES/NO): YES